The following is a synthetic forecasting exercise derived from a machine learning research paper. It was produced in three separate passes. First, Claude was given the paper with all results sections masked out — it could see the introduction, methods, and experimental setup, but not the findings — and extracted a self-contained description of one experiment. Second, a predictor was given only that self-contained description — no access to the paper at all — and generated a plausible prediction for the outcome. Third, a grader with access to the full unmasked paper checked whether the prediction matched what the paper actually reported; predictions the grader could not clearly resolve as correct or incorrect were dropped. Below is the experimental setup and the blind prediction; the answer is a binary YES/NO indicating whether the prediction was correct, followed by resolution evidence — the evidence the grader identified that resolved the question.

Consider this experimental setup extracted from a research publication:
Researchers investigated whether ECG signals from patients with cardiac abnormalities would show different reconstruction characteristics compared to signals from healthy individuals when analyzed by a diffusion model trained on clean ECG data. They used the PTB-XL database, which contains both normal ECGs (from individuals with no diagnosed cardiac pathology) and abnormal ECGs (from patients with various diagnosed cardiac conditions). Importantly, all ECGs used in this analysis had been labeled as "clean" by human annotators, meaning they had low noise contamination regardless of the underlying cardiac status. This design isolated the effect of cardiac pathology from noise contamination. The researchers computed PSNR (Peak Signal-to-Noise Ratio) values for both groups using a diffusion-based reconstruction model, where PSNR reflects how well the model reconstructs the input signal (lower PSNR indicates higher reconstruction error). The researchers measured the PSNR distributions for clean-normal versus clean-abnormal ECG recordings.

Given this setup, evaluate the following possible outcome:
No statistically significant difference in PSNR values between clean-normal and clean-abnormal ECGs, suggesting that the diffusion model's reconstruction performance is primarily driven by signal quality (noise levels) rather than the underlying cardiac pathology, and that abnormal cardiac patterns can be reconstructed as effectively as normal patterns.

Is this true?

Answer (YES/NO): NO